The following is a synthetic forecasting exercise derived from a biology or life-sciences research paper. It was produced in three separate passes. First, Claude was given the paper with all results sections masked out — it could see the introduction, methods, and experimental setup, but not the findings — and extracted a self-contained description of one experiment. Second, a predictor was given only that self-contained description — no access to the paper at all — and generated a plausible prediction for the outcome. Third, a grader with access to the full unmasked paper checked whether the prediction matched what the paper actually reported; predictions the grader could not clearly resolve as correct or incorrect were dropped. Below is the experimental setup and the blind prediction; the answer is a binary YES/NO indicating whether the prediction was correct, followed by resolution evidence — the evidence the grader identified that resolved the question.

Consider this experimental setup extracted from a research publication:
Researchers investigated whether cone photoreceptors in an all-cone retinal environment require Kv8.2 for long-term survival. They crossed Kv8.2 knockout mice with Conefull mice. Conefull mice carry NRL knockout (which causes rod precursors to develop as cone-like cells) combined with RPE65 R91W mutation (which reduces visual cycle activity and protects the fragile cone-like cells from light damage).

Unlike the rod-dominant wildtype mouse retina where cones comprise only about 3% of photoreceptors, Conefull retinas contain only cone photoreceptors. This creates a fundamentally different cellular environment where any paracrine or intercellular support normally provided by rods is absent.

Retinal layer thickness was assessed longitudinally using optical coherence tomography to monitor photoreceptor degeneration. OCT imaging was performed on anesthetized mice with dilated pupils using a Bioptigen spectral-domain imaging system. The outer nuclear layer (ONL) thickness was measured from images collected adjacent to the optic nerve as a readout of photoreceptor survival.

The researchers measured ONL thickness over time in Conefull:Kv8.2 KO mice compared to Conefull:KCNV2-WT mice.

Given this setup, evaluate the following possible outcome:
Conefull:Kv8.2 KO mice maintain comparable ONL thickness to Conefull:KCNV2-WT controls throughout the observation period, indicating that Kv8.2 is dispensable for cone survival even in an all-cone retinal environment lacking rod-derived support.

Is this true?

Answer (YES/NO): NO